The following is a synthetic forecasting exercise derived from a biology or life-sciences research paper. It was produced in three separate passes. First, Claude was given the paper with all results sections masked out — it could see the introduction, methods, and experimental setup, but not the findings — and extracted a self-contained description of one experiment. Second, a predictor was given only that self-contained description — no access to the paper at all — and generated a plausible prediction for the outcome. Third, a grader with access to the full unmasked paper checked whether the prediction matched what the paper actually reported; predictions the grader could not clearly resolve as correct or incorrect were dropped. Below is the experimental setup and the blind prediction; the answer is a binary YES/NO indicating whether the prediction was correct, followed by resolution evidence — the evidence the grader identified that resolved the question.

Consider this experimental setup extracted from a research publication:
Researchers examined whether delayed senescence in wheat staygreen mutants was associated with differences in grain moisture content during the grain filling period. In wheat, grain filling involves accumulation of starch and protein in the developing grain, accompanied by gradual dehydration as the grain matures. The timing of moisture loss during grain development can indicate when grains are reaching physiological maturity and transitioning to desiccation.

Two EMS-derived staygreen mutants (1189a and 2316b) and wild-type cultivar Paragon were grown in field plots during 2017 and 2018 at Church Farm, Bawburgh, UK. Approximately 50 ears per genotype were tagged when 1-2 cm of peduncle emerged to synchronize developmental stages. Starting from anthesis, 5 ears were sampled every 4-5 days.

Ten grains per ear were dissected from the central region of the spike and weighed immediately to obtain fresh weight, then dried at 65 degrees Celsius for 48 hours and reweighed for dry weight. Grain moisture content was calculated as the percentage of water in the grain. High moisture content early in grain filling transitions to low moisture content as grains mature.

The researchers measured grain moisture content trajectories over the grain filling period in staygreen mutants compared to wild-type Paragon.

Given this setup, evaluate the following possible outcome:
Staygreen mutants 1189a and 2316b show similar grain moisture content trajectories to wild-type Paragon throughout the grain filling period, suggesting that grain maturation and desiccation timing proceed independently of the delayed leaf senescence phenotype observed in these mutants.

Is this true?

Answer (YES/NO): NO